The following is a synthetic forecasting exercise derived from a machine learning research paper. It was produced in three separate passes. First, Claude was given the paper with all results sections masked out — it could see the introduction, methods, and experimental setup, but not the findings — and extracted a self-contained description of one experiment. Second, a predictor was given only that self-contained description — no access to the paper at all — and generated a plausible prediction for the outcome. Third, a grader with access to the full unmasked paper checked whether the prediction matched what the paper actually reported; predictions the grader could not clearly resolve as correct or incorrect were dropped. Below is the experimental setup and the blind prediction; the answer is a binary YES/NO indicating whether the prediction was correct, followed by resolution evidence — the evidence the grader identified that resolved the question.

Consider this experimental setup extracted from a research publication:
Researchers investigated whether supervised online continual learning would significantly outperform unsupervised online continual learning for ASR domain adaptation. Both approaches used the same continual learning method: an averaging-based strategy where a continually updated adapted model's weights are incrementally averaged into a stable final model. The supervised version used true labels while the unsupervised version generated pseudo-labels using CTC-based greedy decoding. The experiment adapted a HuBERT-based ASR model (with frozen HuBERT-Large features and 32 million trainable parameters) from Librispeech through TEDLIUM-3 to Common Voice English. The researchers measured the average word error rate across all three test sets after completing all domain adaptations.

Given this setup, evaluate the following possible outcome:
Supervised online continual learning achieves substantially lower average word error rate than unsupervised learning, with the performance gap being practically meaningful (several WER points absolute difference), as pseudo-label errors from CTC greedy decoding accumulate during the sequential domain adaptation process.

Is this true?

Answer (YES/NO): NO